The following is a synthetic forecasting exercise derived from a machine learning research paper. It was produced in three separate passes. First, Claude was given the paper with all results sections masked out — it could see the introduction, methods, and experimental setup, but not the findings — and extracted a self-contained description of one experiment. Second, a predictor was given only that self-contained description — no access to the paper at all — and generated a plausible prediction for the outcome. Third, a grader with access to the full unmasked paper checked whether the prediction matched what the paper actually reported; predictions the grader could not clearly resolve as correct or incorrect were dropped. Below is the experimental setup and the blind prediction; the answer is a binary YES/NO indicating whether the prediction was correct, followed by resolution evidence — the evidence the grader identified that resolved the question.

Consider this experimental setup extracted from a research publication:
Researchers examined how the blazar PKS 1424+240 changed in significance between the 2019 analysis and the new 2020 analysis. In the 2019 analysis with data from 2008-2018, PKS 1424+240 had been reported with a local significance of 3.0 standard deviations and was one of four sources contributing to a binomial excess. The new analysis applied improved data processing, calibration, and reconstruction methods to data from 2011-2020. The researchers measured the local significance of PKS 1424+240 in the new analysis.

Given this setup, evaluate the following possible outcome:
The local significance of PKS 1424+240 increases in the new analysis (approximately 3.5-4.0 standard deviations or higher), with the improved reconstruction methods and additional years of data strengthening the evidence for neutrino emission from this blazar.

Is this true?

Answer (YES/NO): YES